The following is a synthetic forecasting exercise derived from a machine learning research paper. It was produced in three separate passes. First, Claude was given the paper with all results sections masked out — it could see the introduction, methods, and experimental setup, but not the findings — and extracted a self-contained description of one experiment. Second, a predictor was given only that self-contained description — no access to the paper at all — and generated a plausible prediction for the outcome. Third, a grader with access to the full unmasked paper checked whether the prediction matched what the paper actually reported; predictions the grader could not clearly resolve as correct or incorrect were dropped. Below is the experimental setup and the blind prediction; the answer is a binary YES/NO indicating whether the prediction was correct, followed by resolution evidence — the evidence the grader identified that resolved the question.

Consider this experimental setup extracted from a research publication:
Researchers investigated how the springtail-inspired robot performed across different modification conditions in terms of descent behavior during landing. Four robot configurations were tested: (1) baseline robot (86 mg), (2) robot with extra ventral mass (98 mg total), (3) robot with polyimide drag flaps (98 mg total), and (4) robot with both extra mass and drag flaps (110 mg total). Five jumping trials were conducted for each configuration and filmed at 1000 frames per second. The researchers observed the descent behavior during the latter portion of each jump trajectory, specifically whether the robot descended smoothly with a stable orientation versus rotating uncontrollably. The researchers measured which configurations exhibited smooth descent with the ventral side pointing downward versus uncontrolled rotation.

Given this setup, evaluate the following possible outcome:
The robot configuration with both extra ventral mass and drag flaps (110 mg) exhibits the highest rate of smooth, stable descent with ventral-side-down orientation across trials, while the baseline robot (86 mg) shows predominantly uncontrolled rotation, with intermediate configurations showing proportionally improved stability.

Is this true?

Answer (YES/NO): NO